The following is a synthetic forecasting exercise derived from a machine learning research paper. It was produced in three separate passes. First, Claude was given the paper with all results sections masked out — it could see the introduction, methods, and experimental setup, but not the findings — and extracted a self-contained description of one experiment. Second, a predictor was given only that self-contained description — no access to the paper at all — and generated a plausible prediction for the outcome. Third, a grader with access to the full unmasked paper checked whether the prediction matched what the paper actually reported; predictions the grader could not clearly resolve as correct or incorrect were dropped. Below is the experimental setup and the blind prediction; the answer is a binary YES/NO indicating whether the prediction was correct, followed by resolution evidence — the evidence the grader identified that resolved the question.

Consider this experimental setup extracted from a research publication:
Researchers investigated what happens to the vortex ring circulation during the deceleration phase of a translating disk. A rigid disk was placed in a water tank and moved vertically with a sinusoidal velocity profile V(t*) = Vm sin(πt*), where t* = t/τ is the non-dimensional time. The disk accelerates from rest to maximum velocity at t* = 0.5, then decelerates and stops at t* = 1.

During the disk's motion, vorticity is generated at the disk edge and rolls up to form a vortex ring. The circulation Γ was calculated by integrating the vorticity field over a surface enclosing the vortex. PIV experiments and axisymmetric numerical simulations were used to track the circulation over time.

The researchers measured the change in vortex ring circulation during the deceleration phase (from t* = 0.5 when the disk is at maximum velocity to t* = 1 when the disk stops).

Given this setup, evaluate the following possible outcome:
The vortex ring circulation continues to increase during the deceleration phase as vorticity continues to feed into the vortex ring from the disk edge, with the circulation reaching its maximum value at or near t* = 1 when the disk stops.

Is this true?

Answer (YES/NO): NO